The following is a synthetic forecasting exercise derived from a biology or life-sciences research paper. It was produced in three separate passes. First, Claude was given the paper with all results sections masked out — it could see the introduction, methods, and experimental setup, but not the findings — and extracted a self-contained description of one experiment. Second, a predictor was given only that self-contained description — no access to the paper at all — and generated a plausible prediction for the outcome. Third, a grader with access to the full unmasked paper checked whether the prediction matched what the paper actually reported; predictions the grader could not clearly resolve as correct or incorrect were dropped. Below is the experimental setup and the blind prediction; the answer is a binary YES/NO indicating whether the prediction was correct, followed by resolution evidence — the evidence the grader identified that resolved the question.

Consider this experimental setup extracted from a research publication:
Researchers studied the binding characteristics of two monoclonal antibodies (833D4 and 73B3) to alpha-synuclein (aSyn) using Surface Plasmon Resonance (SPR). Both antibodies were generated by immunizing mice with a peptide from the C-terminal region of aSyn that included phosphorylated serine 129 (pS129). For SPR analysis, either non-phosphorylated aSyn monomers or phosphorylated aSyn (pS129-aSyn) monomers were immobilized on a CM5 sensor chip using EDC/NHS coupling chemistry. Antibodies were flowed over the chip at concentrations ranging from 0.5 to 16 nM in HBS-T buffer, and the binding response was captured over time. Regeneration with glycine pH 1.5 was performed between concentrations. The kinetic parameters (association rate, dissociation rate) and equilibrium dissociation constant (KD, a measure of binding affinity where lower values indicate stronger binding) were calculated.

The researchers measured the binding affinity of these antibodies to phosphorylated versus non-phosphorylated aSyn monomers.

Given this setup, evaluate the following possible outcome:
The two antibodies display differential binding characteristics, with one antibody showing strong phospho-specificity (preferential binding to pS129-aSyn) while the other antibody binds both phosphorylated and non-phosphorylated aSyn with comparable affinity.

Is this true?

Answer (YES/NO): YES